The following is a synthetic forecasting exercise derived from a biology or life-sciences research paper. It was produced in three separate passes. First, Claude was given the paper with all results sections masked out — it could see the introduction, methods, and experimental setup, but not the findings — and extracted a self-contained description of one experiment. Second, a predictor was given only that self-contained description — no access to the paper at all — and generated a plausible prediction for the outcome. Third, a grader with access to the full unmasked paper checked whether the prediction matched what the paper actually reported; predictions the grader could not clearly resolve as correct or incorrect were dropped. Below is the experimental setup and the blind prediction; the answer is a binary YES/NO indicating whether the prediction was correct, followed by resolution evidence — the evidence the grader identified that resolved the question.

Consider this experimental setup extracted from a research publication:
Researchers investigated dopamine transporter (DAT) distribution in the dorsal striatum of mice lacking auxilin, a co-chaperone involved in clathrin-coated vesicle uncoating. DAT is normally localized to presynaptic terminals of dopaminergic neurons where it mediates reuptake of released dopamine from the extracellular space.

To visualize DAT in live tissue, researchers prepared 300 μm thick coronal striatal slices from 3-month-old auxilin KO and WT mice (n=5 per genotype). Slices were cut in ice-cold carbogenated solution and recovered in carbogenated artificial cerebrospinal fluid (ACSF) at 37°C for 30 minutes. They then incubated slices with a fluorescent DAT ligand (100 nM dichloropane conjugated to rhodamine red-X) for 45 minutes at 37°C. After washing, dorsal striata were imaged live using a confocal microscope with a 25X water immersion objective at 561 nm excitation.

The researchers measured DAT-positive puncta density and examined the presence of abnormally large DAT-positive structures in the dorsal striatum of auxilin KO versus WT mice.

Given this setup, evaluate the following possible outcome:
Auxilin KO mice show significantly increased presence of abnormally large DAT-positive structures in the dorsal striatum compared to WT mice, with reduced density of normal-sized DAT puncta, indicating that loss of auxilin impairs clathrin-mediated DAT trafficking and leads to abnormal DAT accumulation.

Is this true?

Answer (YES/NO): NO